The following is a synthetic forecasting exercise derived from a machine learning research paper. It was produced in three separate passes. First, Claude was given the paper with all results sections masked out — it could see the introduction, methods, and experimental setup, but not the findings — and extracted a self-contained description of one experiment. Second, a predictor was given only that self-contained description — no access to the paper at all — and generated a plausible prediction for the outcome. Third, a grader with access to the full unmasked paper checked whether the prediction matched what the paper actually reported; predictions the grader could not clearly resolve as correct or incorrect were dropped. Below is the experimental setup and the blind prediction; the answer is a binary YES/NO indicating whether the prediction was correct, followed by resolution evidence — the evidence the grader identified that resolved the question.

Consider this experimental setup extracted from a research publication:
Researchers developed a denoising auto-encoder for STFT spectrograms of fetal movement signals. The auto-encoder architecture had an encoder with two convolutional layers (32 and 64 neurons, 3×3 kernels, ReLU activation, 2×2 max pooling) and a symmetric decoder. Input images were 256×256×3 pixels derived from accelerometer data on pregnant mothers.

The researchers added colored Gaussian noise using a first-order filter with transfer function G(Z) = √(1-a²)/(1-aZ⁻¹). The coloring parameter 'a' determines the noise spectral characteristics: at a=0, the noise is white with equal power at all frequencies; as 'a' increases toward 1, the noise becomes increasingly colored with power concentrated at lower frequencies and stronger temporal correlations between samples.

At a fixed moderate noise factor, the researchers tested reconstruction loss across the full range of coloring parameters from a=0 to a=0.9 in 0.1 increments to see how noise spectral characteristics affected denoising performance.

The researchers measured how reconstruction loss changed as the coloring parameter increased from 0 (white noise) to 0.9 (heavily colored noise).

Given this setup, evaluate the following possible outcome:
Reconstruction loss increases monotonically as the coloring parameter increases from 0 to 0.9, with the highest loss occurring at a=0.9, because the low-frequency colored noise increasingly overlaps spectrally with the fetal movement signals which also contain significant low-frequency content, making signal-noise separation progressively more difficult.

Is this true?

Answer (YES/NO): NO